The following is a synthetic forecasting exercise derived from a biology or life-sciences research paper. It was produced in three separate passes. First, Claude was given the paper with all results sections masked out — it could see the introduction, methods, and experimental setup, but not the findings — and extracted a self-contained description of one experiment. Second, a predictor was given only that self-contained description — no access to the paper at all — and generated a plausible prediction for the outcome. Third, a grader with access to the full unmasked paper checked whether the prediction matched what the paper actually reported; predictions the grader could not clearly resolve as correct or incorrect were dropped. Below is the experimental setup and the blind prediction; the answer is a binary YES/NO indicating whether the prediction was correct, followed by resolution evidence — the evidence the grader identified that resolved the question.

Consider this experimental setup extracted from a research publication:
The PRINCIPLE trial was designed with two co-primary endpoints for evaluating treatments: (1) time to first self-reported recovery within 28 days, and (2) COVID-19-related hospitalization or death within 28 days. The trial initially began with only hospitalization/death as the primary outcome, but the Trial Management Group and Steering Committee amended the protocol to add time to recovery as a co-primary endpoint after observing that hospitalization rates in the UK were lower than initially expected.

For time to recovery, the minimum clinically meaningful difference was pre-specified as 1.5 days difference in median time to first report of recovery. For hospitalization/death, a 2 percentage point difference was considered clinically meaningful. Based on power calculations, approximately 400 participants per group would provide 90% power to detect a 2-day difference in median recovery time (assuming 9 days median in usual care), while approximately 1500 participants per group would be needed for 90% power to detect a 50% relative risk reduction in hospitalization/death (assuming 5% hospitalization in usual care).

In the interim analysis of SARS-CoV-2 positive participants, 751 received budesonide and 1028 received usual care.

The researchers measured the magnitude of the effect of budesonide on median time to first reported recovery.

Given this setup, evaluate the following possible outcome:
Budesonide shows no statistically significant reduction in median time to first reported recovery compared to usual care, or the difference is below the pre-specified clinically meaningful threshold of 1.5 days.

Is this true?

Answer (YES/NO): NO